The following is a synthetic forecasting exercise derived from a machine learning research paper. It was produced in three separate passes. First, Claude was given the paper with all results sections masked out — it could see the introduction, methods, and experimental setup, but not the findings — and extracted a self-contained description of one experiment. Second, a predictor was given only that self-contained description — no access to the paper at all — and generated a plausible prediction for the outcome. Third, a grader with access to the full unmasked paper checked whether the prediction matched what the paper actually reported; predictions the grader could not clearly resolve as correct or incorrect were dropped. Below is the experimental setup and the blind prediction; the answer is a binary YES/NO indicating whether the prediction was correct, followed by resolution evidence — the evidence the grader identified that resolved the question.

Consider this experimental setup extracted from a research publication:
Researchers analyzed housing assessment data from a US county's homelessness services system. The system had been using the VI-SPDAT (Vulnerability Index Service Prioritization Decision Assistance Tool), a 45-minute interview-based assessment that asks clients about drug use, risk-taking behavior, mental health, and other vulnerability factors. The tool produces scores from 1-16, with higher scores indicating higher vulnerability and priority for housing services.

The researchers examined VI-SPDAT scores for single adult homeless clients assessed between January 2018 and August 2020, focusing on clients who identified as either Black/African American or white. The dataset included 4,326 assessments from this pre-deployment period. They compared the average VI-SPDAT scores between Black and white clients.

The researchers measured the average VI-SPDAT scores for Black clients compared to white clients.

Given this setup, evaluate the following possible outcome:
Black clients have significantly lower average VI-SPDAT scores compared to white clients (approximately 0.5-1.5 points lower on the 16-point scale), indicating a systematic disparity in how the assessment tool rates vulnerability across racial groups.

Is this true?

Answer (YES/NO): YES